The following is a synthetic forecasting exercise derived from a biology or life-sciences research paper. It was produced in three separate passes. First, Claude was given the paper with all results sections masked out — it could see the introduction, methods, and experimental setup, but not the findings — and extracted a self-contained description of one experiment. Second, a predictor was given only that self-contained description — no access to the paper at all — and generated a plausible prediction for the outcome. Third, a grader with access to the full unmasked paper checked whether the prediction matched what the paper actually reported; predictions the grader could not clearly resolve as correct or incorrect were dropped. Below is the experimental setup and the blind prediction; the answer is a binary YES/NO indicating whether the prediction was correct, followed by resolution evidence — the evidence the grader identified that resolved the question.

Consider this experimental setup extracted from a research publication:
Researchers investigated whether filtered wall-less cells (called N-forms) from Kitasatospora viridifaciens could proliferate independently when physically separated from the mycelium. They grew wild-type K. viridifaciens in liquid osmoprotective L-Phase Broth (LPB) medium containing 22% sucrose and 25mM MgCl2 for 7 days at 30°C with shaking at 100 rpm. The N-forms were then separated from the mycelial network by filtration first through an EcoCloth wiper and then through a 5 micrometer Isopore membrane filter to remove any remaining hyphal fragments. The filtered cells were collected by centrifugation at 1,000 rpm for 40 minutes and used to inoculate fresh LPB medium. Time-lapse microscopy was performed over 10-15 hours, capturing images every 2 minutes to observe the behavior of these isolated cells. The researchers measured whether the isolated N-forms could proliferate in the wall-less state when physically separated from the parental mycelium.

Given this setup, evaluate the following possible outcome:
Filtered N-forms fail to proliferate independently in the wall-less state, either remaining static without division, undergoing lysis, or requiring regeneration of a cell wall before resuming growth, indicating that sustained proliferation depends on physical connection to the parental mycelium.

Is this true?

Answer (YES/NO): NO